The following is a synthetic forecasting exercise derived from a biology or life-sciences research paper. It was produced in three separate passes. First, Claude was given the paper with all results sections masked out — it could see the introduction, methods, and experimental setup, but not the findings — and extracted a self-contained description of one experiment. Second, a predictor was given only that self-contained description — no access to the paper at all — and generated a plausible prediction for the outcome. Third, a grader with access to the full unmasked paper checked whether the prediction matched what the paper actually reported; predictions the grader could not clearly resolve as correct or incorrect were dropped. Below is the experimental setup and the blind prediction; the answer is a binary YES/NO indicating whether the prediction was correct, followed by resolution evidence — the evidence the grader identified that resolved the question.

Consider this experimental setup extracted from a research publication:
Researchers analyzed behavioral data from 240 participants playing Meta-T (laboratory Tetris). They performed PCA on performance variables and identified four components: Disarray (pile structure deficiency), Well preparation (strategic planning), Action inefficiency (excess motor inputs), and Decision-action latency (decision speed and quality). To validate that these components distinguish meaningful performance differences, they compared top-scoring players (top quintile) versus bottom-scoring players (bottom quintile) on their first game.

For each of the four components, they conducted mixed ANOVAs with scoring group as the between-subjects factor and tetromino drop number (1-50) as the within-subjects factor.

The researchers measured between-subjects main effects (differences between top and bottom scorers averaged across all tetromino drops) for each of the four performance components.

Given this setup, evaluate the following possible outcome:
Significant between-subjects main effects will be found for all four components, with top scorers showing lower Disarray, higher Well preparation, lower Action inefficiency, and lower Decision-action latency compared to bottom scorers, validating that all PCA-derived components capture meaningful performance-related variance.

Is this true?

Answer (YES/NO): YES